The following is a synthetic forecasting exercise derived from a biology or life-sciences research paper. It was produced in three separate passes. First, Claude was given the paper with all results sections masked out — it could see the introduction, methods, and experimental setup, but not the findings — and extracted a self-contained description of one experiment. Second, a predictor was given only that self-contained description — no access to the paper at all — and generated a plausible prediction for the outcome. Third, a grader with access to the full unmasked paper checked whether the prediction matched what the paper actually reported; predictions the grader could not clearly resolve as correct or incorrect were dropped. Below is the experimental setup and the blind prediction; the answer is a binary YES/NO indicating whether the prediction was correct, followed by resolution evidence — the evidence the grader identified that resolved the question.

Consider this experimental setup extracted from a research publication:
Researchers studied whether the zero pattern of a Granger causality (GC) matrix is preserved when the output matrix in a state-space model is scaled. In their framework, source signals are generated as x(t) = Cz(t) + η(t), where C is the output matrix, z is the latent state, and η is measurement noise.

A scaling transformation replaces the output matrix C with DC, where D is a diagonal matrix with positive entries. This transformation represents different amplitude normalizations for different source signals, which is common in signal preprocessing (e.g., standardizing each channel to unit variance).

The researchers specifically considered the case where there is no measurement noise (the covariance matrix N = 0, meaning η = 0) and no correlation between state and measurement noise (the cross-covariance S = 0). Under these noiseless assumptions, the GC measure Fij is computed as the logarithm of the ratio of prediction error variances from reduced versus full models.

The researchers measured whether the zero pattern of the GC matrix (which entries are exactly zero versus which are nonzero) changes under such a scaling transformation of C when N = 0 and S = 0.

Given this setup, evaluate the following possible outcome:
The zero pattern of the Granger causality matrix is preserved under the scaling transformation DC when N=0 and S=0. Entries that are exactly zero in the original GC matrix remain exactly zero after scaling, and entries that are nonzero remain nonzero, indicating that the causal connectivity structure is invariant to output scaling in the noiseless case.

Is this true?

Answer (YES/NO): YES